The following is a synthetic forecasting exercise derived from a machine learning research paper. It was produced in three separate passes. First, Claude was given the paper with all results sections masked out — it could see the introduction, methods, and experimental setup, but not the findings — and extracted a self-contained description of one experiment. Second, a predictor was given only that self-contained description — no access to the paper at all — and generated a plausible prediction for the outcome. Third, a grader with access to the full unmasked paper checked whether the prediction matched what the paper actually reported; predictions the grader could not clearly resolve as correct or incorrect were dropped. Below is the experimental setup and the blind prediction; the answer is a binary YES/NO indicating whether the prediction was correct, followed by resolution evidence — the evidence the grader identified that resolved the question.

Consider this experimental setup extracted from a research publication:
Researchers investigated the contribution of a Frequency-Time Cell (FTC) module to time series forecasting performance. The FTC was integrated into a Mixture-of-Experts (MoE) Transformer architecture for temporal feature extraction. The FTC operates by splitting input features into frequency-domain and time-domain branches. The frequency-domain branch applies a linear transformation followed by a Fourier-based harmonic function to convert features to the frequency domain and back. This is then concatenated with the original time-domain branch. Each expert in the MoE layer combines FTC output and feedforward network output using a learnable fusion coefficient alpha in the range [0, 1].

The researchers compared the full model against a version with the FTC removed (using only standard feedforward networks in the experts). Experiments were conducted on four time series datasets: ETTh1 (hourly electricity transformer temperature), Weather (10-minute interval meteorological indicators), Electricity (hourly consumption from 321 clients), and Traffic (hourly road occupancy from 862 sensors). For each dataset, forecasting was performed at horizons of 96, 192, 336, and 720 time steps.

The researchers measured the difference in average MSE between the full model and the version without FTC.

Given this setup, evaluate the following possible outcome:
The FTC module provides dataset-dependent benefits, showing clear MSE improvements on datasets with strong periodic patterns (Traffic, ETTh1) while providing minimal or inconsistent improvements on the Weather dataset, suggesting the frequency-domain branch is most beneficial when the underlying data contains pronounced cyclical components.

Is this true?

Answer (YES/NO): NO